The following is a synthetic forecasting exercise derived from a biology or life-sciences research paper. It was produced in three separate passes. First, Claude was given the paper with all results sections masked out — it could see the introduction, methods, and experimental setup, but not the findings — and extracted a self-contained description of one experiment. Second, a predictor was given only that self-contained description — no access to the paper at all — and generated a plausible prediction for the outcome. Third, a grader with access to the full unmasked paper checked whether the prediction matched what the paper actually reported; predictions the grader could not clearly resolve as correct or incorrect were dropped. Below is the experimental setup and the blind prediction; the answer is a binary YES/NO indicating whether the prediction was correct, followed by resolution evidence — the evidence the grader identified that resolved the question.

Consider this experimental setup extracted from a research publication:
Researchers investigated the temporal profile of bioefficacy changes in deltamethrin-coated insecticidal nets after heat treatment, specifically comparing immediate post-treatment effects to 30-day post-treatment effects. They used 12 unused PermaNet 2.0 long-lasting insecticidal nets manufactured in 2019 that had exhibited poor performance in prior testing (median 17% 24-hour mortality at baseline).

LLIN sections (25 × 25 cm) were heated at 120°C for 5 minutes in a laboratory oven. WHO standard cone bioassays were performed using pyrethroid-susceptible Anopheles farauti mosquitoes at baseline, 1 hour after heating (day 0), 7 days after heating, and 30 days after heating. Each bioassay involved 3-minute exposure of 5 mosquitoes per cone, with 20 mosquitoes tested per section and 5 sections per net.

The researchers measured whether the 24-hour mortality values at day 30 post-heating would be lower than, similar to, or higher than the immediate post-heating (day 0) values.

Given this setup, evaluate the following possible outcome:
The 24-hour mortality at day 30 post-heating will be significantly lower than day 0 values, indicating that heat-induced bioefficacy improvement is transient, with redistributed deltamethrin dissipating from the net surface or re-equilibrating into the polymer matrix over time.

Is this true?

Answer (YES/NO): NO